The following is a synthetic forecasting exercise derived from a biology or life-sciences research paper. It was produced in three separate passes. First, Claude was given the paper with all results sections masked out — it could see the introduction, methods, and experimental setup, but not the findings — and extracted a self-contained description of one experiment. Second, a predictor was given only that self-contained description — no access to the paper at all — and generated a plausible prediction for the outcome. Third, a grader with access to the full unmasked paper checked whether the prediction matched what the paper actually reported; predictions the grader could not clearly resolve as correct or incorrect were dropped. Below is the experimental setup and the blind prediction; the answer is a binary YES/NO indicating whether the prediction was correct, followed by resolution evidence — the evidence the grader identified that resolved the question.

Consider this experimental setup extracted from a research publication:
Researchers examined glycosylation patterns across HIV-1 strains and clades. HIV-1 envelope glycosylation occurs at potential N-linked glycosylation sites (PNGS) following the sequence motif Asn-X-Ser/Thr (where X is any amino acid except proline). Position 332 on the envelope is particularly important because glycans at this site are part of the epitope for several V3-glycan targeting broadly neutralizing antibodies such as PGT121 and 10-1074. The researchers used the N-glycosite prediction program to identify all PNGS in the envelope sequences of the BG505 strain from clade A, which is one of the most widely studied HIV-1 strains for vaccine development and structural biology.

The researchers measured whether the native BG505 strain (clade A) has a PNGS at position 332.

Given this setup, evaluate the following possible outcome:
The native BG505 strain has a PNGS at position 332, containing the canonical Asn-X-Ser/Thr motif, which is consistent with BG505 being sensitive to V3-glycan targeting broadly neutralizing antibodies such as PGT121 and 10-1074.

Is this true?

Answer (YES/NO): NO